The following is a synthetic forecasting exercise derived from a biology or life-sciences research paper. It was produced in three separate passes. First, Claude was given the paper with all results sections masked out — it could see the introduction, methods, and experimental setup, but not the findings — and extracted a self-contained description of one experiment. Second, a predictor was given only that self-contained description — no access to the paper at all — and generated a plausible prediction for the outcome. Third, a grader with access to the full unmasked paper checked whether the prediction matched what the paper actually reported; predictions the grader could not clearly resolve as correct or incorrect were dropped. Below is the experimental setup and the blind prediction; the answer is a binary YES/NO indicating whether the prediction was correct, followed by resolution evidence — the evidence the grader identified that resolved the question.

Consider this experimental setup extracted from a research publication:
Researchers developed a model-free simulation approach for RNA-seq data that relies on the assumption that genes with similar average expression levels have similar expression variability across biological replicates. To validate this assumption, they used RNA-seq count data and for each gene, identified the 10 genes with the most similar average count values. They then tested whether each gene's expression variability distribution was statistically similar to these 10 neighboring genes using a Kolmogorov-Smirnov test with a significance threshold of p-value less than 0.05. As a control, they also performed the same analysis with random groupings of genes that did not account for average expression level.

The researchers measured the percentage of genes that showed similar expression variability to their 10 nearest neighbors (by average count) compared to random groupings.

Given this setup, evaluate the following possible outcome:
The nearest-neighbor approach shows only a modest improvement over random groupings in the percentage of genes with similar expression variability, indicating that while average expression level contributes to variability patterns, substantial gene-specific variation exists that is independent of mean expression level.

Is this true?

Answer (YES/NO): NO